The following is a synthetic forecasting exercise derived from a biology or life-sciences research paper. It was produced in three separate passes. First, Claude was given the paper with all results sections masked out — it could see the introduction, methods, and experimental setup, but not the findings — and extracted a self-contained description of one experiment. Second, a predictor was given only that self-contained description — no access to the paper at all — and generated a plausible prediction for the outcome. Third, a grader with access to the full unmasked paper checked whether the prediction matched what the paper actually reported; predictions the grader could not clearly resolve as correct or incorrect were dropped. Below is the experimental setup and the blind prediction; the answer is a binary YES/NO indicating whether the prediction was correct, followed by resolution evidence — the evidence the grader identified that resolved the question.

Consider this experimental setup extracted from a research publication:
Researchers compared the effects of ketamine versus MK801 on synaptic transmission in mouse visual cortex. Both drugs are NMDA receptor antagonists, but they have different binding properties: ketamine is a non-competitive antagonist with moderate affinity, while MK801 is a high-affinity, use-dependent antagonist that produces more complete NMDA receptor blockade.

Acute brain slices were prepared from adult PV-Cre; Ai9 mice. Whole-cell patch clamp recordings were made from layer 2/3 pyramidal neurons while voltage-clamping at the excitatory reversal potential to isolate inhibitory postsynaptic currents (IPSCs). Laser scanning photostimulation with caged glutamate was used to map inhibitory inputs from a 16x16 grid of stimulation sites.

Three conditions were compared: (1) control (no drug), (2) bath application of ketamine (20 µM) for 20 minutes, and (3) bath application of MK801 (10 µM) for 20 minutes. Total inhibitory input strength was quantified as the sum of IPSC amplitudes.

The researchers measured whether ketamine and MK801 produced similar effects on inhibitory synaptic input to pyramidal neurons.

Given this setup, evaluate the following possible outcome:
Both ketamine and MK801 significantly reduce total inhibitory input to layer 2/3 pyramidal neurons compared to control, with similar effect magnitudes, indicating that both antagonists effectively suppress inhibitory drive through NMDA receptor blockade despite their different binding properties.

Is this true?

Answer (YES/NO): NO